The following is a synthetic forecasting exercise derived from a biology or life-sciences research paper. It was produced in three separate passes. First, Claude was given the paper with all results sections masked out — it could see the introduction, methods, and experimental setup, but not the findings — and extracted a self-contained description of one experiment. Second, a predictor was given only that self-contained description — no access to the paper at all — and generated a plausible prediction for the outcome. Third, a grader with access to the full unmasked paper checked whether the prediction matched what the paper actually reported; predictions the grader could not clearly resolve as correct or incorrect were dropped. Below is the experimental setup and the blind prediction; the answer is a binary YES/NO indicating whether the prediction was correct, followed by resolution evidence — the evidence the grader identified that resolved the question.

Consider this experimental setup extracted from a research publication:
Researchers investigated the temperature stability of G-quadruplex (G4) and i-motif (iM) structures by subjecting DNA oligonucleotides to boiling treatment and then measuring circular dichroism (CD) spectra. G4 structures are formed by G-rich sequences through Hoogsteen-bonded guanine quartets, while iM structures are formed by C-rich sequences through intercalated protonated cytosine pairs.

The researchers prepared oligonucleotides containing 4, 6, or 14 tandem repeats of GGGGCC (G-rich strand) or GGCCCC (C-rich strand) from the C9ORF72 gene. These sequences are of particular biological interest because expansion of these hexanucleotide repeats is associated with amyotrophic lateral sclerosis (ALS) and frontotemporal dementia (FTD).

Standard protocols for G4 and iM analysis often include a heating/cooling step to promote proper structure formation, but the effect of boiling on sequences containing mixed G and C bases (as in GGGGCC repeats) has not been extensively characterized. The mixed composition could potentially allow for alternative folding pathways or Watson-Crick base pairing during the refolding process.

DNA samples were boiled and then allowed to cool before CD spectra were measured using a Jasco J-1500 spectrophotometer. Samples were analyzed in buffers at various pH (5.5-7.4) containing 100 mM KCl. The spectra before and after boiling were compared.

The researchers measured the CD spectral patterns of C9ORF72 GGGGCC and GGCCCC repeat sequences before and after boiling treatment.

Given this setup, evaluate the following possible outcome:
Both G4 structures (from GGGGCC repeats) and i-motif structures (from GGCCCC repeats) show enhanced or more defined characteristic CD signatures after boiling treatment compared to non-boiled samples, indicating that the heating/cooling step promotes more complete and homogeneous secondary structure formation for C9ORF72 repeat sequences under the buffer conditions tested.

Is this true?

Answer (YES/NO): NO